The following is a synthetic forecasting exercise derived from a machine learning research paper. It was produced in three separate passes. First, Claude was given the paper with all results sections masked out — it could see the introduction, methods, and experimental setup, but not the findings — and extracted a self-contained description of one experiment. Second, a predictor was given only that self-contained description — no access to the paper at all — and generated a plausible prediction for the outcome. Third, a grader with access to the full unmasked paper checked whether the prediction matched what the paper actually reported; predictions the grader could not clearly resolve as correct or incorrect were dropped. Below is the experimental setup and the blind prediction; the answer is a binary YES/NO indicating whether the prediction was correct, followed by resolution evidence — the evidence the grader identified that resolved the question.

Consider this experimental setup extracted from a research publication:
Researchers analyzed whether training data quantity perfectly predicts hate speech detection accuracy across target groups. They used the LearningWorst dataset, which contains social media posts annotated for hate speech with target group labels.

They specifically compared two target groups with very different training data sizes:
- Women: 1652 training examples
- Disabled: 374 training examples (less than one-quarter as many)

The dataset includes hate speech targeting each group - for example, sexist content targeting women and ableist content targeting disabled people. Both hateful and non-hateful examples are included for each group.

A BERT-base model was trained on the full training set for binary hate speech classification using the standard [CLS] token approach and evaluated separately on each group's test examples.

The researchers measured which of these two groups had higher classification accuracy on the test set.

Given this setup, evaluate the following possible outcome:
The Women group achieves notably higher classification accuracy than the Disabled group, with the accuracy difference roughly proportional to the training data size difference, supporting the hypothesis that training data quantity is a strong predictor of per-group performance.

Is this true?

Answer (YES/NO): NO